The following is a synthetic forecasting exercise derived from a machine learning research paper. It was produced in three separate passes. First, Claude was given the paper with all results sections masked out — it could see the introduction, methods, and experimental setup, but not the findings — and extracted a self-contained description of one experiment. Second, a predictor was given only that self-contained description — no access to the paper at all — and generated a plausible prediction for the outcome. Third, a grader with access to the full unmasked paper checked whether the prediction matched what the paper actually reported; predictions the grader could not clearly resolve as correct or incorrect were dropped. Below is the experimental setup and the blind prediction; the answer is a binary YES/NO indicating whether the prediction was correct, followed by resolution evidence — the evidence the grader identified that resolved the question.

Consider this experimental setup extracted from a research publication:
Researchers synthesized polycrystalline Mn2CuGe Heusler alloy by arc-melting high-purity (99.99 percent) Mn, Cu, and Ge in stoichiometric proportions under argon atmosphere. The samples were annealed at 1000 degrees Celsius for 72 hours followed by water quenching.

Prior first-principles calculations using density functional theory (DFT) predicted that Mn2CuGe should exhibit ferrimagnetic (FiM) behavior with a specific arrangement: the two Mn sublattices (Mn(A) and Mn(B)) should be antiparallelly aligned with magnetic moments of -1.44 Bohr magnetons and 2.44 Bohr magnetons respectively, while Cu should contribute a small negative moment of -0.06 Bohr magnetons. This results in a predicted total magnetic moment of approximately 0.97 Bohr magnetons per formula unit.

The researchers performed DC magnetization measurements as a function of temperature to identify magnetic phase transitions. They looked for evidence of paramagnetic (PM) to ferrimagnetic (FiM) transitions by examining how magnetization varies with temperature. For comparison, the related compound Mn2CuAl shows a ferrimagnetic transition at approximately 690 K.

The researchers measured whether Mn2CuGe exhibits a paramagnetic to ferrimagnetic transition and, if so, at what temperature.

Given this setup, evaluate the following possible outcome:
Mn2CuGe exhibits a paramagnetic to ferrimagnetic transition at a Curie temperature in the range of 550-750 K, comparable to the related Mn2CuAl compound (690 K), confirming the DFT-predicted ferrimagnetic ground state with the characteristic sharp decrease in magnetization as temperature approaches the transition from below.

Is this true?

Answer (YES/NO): YES